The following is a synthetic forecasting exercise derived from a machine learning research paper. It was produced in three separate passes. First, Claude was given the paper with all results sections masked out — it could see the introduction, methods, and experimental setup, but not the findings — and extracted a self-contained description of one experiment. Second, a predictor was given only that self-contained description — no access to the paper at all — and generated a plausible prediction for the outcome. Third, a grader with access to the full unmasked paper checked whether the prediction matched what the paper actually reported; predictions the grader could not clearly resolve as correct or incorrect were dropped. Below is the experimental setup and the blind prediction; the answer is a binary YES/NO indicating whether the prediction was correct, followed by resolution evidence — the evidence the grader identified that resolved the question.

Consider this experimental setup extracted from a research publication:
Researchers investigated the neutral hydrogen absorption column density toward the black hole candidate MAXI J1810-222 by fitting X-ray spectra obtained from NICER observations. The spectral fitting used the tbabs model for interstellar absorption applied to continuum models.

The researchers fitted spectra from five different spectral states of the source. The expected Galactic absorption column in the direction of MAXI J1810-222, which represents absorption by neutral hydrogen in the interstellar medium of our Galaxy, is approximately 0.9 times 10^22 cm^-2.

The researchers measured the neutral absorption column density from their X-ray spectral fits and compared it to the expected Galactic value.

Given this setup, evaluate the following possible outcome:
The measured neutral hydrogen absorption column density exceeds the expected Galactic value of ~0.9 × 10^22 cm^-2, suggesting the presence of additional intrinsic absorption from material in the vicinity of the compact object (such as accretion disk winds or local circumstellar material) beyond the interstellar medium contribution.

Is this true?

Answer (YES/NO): NO